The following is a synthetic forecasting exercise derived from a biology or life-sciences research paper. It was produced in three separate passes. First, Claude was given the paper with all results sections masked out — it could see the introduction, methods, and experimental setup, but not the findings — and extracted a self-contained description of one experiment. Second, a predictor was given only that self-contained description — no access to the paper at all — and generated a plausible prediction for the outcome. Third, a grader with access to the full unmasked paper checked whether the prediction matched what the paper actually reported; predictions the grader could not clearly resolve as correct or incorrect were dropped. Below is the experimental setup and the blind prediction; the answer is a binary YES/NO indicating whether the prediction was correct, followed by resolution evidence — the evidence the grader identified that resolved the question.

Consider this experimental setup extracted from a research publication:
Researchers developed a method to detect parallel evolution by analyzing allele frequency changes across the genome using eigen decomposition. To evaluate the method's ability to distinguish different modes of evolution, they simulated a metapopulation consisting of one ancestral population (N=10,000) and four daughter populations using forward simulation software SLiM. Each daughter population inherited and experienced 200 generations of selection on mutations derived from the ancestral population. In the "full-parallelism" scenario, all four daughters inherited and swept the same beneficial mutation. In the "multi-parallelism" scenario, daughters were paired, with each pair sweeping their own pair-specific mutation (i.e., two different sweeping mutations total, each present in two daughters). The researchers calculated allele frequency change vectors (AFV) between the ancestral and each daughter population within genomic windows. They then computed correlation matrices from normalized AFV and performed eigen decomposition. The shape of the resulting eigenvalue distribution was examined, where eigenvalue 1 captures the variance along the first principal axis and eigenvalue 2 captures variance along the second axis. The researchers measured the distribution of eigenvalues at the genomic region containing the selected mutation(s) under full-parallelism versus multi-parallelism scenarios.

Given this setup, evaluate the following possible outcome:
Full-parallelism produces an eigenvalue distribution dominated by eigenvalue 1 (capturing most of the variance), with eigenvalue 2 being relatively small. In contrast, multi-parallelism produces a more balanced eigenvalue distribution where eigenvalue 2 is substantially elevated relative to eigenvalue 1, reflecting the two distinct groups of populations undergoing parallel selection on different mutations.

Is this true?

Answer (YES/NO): YES